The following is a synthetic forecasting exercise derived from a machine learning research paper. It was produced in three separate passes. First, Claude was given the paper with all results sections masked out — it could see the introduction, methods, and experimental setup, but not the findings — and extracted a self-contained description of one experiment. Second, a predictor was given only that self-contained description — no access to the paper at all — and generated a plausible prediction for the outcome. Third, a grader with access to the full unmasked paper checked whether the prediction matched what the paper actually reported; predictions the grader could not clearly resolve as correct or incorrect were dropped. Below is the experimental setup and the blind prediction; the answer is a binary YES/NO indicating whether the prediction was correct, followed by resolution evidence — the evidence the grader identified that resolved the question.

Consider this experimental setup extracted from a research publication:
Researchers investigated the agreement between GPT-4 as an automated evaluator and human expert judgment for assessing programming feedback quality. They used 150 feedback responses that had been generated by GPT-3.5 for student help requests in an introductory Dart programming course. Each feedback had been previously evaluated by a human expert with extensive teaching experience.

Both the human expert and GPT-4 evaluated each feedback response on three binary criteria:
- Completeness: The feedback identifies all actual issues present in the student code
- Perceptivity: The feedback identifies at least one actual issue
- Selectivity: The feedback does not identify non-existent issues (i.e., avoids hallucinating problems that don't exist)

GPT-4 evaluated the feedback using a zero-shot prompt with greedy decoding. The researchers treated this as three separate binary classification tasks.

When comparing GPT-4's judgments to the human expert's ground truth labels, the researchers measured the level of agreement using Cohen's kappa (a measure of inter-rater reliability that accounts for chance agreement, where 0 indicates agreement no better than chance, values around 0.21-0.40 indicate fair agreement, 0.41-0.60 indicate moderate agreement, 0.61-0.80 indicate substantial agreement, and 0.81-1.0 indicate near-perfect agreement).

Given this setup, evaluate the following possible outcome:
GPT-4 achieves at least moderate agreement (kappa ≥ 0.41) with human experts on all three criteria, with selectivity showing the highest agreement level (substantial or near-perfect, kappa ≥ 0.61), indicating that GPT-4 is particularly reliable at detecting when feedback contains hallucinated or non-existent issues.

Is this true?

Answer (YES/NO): NO